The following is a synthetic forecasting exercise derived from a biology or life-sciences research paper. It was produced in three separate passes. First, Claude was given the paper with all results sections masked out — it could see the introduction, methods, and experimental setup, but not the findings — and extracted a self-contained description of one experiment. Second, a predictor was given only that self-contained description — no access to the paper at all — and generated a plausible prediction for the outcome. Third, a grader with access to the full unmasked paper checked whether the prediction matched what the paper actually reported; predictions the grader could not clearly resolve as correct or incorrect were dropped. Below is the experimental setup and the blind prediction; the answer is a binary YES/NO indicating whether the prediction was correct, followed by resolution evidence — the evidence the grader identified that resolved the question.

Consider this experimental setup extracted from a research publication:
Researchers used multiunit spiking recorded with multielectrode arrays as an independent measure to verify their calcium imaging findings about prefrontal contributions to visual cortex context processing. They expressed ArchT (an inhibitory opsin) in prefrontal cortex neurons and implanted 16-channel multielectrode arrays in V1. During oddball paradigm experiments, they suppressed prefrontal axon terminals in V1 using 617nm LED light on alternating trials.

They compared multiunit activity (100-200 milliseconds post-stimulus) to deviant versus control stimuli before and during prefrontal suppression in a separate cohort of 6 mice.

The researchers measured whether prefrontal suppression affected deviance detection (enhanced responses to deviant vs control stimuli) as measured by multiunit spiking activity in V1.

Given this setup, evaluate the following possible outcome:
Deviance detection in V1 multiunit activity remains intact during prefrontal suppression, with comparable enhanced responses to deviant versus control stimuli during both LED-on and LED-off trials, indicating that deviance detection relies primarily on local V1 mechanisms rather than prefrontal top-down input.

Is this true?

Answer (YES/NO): NO